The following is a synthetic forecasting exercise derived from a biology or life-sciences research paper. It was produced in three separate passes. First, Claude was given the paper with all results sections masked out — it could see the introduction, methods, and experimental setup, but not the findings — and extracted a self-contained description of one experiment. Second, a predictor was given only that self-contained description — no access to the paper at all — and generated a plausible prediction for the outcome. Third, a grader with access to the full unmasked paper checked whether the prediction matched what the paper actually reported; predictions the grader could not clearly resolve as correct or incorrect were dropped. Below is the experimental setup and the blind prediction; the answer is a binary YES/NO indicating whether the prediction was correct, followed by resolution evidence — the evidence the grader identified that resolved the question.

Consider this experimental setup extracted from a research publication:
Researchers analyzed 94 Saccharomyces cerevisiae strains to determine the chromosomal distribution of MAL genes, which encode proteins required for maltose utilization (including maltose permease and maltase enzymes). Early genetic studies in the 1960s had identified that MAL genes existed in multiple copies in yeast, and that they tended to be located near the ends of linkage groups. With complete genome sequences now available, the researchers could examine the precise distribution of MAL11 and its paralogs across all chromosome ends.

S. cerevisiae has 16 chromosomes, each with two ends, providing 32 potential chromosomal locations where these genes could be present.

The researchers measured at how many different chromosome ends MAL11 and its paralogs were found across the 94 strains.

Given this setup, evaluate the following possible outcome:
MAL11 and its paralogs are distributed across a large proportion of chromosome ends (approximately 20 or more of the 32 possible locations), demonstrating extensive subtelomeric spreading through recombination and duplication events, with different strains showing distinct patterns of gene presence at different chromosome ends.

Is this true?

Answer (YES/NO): NO